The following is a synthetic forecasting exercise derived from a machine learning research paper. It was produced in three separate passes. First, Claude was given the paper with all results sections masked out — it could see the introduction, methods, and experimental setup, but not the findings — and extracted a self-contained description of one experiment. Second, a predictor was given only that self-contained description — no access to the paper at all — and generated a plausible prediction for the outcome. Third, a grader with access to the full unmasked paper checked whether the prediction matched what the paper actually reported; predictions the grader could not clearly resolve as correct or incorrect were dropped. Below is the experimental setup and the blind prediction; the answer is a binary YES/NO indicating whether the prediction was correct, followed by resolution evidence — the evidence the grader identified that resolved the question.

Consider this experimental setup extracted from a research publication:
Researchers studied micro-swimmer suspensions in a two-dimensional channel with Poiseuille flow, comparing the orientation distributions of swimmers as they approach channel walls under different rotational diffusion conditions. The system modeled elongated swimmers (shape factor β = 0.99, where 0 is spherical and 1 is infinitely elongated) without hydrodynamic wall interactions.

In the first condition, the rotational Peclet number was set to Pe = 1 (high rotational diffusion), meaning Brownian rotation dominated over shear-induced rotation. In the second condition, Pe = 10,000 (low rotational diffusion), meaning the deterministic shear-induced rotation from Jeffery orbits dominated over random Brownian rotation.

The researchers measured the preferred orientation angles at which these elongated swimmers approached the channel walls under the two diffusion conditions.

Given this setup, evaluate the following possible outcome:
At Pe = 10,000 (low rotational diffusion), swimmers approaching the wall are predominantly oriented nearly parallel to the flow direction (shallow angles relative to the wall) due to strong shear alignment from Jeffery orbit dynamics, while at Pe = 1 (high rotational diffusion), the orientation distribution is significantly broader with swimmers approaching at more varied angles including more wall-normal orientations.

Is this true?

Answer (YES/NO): YES